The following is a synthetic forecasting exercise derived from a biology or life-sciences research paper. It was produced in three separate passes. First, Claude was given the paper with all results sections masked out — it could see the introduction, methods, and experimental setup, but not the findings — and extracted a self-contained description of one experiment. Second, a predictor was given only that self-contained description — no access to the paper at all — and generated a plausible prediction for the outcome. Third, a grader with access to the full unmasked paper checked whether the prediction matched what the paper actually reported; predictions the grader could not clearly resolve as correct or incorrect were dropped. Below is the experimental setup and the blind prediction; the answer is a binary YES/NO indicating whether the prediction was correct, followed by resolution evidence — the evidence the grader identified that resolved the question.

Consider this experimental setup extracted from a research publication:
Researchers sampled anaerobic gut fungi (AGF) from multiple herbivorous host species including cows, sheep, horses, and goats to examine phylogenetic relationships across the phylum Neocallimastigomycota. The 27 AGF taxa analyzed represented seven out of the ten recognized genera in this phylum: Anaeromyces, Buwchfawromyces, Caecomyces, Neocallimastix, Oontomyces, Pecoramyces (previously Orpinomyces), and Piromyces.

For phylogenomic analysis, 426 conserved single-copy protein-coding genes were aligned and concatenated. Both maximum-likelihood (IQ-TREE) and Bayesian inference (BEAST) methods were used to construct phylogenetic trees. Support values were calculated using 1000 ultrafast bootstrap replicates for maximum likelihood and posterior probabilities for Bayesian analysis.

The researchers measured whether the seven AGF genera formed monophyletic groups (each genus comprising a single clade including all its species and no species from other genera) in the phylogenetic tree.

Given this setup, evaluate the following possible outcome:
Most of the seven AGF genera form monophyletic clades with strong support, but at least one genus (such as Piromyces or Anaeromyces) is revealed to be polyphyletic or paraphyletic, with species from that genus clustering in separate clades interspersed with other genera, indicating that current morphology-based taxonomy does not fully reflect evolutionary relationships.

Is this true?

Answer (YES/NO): NO